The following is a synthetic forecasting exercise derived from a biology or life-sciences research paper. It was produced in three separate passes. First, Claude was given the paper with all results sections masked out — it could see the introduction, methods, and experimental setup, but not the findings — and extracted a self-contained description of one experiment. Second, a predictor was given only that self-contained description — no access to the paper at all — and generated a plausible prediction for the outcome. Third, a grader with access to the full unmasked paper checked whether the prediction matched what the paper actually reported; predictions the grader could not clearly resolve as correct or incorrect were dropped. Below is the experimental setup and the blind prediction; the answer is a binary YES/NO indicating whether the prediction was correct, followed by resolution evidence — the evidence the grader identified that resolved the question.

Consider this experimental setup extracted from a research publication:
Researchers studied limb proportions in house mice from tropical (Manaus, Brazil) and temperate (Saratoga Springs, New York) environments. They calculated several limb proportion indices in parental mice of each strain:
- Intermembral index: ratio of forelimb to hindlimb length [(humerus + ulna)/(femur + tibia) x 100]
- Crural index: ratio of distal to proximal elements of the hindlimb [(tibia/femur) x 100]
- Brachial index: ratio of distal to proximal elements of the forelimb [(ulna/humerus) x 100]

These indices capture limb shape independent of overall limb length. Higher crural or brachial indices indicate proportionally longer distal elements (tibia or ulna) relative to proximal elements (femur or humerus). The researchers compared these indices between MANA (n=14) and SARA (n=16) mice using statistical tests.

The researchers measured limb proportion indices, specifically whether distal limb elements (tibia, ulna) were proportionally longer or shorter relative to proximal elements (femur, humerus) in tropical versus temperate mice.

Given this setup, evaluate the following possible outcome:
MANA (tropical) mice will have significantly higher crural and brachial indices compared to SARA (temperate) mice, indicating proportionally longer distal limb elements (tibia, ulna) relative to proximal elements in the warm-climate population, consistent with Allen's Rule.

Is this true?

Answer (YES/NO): YES